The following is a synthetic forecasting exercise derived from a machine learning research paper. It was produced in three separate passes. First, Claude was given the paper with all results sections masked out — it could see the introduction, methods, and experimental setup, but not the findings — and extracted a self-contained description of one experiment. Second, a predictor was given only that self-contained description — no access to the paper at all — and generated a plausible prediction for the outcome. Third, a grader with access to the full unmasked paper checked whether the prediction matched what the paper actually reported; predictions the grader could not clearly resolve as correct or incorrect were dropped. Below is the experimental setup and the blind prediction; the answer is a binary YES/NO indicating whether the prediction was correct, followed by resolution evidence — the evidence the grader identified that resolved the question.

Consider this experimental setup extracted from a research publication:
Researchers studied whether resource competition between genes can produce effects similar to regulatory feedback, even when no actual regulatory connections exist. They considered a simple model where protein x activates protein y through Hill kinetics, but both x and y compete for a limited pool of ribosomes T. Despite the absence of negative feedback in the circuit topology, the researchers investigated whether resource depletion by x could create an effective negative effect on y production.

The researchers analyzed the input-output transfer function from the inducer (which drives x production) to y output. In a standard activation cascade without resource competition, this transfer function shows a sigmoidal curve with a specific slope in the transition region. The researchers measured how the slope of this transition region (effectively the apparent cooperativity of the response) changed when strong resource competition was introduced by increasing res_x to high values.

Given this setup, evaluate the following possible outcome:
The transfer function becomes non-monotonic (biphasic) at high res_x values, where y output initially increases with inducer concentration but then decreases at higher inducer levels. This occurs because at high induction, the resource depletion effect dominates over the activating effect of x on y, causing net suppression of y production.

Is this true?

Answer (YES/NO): YES